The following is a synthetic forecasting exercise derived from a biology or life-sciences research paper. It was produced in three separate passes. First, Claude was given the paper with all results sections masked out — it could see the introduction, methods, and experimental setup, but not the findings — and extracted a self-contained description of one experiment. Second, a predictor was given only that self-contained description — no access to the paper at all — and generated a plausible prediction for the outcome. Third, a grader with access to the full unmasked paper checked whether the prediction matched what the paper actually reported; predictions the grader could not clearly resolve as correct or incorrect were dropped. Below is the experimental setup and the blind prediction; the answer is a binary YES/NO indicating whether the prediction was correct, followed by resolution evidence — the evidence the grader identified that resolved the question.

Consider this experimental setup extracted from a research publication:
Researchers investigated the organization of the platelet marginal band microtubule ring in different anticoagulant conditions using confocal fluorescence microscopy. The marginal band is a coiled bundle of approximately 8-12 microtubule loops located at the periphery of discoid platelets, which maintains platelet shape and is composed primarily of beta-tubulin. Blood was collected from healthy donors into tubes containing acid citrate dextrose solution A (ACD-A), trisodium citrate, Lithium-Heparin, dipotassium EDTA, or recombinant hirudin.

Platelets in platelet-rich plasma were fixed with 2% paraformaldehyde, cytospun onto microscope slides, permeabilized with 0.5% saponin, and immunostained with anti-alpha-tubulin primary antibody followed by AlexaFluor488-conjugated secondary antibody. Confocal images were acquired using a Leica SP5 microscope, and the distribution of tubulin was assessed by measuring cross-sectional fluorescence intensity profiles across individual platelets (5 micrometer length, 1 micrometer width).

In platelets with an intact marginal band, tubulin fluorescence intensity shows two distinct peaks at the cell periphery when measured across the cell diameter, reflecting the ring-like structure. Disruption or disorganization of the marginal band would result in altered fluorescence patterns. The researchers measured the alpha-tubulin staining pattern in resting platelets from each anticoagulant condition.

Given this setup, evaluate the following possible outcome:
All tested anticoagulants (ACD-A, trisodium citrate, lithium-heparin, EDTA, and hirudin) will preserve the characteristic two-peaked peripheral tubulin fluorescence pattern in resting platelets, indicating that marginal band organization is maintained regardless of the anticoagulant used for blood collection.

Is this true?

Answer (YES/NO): NO